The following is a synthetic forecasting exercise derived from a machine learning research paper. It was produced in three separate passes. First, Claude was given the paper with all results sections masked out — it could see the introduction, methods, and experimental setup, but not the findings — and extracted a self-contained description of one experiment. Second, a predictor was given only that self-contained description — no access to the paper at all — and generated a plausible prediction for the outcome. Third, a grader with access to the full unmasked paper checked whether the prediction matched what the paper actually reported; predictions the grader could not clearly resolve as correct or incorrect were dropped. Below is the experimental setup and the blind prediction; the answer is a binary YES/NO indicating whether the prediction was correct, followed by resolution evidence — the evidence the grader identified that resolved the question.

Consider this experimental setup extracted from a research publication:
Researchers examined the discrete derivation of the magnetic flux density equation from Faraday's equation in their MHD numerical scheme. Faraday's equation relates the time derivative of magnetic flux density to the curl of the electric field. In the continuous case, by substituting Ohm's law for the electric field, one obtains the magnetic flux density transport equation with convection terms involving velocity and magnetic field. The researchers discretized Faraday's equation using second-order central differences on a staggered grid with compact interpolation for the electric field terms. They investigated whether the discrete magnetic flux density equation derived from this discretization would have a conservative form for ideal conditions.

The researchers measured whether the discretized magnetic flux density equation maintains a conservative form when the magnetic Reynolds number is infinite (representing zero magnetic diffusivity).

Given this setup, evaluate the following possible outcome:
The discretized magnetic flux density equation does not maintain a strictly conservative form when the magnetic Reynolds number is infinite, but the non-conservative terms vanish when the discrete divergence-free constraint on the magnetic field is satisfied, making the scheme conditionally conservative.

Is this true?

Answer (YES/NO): NO